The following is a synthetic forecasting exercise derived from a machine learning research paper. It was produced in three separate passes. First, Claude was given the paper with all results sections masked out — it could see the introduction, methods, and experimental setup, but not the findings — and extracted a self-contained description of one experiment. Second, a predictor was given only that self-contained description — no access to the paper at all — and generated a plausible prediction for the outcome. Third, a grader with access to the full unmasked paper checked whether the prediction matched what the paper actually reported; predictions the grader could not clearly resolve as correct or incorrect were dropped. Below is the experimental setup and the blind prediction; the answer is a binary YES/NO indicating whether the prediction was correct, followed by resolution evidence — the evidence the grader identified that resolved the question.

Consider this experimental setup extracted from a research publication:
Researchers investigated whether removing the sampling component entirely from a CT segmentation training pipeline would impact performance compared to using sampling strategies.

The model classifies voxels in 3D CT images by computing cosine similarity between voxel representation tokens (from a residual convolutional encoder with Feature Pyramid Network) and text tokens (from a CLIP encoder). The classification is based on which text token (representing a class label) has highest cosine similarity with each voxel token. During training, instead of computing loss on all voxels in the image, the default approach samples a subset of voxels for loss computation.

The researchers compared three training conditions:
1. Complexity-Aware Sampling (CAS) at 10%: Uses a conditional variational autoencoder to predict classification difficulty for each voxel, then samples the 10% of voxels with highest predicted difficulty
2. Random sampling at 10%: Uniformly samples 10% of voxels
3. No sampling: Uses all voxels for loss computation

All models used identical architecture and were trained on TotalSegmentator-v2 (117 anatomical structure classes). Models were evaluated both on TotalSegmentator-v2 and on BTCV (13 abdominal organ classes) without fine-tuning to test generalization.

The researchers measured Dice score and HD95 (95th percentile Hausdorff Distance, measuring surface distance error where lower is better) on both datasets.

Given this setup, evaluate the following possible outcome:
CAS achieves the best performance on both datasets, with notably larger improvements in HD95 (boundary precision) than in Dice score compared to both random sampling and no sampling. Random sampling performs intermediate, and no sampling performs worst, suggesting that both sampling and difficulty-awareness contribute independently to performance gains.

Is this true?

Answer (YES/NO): YES